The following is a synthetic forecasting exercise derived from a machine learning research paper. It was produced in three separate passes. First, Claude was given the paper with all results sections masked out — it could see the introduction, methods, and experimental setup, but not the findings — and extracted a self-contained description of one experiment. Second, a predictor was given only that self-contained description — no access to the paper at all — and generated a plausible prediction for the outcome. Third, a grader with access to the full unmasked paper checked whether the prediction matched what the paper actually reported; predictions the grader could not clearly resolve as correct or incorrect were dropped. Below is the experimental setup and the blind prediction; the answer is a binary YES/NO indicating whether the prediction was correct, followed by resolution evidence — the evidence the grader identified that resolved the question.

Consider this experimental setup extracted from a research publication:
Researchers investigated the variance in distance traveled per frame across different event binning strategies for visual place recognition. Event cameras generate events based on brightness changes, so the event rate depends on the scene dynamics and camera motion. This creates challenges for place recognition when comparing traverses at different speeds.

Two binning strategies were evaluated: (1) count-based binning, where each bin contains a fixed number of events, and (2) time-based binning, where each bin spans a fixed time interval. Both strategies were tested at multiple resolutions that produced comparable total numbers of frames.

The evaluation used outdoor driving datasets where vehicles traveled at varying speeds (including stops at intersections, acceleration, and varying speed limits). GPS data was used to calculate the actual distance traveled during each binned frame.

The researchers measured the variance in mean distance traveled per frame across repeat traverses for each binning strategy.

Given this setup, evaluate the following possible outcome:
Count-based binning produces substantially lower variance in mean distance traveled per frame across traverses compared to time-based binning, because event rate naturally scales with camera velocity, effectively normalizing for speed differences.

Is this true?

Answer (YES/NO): NO